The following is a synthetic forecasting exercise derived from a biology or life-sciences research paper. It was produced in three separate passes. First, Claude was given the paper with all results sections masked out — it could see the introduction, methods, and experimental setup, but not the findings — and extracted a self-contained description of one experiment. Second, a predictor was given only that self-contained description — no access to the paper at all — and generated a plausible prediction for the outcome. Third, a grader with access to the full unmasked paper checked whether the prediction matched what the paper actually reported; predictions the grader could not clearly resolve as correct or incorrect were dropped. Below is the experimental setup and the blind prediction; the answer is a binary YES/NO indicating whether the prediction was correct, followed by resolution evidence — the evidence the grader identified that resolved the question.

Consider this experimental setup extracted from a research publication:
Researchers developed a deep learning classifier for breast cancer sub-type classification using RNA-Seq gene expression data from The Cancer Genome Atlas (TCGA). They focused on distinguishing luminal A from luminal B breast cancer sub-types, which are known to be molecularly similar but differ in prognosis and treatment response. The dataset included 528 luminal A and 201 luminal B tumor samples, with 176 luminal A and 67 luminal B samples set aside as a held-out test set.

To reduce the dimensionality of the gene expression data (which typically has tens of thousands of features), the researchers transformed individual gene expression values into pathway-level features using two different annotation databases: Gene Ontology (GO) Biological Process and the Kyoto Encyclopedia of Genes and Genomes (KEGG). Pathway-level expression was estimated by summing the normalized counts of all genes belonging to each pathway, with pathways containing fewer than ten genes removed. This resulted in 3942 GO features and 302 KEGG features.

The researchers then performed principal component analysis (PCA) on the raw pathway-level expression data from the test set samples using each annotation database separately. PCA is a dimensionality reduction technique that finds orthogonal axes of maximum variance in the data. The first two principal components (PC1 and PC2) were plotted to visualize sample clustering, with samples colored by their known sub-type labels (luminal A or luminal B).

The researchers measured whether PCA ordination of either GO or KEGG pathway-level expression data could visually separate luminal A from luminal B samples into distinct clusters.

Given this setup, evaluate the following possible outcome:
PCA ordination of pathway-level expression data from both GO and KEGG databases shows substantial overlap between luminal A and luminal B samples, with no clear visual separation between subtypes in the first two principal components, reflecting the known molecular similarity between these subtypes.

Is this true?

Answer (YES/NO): YES